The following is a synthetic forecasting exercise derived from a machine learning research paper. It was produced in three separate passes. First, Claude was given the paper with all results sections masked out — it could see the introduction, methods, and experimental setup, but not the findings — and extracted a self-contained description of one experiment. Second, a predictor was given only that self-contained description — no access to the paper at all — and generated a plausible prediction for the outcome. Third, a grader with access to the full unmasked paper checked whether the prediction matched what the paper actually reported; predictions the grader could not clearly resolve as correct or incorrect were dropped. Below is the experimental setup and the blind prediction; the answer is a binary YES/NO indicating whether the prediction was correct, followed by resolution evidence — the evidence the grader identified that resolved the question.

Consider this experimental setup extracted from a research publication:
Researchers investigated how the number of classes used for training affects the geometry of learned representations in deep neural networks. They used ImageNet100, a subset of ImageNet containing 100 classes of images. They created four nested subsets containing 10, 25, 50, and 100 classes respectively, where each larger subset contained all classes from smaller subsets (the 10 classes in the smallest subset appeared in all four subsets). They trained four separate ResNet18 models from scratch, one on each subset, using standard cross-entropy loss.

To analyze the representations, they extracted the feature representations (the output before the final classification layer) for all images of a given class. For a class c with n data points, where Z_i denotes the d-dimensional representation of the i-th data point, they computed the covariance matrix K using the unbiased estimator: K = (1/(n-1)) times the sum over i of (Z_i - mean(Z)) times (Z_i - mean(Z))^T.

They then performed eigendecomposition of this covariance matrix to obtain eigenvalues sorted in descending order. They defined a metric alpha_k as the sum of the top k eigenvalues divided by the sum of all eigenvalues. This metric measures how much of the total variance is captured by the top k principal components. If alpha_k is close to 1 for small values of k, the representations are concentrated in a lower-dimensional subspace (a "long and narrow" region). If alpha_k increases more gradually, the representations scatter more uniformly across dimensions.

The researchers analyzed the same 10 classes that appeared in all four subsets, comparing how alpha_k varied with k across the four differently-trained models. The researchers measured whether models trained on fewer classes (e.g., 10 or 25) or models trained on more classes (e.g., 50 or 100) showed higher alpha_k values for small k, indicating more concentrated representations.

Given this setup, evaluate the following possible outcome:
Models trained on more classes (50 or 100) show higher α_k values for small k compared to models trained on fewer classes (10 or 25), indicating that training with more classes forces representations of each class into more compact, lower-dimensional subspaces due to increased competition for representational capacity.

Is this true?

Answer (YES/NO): NO